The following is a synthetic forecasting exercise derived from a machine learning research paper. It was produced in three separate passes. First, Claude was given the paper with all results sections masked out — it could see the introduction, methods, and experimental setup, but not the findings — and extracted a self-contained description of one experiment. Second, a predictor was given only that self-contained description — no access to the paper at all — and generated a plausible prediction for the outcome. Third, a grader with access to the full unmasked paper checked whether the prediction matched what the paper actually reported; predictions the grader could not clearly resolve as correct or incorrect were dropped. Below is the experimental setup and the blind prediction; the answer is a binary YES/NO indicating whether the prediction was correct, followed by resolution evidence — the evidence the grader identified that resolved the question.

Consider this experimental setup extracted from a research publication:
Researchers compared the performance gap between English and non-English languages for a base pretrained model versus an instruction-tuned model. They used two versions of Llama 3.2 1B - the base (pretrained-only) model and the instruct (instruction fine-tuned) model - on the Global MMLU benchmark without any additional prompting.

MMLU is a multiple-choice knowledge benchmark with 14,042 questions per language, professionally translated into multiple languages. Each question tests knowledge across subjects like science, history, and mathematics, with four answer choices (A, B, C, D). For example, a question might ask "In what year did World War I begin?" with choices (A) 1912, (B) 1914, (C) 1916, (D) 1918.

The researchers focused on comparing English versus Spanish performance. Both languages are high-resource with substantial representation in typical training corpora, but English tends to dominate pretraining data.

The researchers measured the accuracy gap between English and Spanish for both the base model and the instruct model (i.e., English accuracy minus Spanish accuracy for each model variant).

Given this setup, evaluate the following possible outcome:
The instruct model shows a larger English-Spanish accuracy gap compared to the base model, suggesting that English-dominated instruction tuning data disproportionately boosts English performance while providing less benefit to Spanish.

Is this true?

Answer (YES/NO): YES